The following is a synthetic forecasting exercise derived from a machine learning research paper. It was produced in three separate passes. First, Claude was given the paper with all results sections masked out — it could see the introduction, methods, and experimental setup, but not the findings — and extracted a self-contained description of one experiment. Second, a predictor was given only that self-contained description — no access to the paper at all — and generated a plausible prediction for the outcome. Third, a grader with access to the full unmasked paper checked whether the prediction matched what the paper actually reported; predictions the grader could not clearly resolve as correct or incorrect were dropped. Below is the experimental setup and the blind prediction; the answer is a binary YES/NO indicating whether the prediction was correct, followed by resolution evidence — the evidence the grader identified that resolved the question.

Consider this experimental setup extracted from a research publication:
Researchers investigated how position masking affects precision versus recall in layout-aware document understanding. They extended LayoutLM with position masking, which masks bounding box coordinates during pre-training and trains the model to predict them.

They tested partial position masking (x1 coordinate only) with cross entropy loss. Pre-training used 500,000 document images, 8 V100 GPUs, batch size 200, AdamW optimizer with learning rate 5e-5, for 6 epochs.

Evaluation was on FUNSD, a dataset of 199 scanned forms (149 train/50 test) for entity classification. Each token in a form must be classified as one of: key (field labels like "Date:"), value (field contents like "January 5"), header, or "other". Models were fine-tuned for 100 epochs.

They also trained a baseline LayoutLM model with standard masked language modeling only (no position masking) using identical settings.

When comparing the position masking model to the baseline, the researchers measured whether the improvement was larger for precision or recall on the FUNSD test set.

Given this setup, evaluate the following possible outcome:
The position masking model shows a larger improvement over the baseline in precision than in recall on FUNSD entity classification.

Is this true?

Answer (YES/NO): YES